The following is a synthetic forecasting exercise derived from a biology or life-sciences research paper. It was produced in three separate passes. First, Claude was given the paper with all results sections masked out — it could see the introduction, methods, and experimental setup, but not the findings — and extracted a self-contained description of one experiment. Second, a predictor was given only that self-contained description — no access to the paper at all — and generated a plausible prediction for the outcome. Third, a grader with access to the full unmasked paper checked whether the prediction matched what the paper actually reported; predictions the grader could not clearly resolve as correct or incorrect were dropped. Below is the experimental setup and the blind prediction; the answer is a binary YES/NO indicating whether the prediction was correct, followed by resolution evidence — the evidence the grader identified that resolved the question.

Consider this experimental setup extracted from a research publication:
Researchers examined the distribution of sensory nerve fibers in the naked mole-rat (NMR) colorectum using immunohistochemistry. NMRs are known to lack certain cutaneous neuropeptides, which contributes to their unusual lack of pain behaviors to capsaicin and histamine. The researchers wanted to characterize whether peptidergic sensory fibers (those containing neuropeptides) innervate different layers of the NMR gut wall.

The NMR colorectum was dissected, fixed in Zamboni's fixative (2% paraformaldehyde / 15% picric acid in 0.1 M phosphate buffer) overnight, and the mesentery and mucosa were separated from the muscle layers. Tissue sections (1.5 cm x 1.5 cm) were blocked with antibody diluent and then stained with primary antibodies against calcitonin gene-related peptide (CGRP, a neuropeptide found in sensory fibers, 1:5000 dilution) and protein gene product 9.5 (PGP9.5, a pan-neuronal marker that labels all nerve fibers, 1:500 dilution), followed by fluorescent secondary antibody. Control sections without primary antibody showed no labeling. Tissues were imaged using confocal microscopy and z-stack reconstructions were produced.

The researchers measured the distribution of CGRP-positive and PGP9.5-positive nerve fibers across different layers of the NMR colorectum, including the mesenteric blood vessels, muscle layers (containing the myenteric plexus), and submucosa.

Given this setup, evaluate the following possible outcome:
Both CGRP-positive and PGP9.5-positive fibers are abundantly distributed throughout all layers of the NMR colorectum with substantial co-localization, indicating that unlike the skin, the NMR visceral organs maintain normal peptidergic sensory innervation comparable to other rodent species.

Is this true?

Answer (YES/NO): NO